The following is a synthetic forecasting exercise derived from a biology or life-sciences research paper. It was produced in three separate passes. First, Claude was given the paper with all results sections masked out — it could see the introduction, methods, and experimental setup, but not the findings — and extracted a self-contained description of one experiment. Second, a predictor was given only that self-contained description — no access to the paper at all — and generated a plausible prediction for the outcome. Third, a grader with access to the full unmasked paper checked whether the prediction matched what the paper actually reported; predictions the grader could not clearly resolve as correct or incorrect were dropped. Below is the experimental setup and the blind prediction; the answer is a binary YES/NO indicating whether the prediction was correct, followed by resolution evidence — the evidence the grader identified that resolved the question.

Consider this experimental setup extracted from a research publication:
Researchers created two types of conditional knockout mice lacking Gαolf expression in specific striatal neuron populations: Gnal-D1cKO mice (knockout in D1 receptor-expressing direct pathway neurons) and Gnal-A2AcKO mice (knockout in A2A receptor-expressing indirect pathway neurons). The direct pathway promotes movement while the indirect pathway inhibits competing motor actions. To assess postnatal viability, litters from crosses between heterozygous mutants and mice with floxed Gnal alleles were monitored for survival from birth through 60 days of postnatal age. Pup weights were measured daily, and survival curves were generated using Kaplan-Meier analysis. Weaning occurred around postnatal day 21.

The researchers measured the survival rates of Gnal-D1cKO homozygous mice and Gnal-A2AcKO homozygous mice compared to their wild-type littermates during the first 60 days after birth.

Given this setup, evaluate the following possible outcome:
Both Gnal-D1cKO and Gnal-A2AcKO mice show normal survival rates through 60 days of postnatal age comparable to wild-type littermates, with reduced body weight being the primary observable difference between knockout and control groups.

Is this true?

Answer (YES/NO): NO